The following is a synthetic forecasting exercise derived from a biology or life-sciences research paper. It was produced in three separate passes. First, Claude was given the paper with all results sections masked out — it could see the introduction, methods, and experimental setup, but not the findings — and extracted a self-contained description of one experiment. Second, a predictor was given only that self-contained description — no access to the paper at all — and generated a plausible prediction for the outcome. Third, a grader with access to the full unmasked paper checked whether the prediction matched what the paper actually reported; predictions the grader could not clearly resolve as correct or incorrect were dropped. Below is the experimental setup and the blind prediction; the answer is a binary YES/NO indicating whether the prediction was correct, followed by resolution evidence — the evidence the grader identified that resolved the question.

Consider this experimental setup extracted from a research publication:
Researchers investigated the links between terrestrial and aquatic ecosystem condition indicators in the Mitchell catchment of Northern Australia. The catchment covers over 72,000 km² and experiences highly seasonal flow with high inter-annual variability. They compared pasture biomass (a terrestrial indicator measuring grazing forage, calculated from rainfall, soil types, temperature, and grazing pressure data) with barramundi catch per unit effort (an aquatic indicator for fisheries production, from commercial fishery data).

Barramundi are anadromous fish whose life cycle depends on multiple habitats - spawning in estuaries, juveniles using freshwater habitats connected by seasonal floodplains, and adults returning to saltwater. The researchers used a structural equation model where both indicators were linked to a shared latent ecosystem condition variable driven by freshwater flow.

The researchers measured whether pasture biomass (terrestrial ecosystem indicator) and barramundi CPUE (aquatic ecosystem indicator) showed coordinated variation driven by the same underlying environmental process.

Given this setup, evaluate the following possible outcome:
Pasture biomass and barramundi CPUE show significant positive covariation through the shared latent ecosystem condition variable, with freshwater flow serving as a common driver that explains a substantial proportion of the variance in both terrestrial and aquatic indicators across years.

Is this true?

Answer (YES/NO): NO